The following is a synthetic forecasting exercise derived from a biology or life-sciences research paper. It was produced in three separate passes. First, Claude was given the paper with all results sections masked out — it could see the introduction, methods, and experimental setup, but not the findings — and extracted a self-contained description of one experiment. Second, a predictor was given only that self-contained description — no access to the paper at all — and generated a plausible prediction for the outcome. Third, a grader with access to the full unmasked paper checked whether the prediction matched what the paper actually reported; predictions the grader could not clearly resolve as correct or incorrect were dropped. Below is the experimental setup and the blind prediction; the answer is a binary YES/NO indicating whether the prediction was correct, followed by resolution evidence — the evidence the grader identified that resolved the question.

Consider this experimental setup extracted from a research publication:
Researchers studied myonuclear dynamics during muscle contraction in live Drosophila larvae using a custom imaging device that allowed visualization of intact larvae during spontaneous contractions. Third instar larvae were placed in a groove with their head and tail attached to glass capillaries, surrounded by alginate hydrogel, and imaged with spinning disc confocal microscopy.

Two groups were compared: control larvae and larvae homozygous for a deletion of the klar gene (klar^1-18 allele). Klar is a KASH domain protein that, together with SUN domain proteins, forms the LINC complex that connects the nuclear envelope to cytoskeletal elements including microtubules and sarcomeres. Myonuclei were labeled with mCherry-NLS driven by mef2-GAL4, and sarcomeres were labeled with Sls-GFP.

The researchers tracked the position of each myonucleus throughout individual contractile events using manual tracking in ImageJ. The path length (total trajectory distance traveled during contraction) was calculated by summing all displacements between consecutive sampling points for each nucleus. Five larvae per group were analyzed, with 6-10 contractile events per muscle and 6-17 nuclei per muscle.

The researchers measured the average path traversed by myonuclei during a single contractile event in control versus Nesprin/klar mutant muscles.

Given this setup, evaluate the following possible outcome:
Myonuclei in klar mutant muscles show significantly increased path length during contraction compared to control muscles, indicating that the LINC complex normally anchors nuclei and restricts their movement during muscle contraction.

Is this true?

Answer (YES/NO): NO